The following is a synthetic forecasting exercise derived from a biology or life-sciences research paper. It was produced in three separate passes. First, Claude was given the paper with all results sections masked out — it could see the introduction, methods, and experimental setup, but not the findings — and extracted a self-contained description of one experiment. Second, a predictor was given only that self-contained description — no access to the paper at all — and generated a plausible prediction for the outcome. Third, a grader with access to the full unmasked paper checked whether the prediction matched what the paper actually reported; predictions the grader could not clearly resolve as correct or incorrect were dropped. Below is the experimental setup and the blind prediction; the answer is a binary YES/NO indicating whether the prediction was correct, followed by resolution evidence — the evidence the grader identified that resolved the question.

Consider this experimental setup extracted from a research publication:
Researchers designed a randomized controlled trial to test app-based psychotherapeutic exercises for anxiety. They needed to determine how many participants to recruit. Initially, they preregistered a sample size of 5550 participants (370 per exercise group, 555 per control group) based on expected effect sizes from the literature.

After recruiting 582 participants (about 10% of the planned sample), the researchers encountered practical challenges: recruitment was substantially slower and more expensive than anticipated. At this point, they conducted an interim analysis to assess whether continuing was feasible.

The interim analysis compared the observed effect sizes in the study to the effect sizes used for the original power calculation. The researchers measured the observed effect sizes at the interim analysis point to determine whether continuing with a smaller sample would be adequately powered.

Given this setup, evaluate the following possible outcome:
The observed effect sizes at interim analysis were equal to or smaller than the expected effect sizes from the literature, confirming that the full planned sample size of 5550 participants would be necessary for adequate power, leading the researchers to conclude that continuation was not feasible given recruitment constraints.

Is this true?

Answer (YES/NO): NO